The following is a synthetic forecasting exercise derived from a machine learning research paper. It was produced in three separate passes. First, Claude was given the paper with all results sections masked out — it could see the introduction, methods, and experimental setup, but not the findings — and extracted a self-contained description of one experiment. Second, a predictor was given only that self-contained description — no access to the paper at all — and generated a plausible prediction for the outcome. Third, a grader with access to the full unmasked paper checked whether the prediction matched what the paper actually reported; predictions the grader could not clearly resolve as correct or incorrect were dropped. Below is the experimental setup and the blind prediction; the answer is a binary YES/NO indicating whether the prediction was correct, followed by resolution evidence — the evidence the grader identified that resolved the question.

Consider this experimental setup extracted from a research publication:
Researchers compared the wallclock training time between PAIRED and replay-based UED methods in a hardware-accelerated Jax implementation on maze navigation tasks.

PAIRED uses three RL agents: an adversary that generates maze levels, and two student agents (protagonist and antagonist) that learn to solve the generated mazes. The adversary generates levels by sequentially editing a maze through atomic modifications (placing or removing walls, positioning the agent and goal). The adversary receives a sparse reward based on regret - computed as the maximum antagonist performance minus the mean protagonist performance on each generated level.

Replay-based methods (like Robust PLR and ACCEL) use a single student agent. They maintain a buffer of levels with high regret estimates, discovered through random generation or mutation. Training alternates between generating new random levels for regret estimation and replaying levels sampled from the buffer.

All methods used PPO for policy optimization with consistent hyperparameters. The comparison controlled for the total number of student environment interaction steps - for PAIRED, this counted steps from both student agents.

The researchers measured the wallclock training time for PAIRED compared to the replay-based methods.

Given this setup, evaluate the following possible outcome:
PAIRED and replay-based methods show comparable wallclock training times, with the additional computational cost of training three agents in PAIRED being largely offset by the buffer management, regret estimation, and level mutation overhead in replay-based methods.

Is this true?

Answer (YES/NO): NO